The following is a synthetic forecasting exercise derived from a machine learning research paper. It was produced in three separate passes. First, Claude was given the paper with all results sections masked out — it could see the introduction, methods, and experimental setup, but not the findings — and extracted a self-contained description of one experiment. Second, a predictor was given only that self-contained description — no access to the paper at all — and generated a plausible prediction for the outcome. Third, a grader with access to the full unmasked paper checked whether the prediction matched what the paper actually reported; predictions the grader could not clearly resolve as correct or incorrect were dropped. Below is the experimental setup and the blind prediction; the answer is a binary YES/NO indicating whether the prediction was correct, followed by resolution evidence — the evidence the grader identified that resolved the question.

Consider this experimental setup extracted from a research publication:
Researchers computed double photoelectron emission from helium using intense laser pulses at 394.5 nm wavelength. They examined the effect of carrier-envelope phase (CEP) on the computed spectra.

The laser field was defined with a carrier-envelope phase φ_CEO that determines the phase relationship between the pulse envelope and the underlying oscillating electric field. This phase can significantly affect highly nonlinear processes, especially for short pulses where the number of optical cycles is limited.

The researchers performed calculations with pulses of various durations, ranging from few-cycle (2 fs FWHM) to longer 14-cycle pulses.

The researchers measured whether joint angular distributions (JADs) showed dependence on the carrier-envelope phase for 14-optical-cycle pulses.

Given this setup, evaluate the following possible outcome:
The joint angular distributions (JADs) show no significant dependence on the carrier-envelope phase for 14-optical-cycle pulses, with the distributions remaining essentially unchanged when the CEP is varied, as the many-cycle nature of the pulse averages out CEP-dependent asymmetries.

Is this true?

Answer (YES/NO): NO